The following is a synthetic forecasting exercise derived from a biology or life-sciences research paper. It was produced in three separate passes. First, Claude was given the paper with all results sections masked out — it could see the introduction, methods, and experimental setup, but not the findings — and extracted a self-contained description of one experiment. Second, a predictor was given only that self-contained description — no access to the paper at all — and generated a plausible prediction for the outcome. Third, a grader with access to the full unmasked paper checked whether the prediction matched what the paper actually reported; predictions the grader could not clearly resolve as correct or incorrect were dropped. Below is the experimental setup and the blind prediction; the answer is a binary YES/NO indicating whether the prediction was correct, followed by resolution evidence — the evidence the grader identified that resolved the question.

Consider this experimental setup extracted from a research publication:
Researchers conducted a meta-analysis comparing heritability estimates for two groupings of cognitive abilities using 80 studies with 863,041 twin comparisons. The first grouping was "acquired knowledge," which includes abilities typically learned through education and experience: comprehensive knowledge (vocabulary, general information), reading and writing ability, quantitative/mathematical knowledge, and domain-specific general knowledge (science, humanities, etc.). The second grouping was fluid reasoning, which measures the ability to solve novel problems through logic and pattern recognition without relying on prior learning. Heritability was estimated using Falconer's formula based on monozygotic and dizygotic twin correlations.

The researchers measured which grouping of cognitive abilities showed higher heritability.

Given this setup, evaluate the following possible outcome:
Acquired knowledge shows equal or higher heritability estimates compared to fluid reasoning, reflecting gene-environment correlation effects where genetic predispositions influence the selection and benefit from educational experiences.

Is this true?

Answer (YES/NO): YES